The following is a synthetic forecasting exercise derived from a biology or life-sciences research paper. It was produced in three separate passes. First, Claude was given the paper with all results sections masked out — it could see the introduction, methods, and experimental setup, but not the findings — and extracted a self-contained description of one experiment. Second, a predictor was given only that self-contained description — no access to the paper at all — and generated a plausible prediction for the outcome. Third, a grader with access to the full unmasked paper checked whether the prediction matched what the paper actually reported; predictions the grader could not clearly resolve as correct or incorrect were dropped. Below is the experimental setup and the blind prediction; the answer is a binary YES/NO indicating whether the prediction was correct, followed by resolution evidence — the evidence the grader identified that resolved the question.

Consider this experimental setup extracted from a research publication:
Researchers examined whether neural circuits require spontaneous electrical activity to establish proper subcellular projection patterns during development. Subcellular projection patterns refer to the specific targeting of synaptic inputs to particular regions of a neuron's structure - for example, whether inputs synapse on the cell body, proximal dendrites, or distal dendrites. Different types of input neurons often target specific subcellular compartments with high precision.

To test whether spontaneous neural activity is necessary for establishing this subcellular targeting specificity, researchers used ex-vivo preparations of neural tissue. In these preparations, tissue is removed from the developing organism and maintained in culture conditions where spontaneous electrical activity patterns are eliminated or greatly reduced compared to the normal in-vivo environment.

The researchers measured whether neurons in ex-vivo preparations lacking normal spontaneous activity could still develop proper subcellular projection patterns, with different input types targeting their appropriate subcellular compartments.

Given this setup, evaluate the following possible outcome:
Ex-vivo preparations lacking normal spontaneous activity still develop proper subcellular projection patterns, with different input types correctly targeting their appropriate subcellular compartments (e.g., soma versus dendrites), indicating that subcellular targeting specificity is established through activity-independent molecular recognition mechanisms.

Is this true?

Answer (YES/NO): YES